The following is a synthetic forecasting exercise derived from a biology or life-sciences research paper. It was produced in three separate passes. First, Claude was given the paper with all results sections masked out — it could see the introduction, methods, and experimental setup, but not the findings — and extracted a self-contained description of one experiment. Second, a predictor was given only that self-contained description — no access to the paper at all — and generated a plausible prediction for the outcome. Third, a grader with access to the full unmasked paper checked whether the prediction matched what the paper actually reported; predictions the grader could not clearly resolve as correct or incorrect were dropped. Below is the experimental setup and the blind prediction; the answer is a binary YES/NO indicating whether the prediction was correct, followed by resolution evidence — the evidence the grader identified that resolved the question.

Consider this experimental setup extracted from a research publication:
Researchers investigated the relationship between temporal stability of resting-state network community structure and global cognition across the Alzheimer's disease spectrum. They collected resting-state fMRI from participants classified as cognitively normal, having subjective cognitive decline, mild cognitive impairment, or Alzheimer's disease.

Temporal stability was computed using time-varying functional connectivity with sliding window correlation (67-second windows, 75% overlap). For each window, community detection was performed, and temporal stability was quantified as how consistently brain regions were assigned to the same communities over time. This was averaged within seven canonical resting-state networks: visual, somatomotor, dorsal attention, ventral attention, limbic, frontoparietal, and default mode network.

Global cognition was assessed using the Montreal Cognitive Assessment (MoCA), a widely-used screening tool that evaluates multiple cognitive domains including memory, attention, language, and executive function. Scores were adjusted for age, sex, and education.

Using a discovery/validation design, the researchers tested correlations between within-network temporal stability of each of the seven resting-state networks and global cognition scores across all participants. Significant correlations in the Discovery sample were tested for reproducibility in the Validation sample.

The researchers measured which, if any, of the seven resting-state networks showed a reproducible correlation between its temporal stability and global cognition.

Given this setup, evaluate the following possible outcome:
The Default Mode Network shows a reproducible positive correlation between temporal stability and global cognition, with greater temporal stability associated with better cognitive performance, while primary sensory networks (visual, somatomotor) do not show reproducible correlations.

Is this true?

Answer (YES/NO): NO